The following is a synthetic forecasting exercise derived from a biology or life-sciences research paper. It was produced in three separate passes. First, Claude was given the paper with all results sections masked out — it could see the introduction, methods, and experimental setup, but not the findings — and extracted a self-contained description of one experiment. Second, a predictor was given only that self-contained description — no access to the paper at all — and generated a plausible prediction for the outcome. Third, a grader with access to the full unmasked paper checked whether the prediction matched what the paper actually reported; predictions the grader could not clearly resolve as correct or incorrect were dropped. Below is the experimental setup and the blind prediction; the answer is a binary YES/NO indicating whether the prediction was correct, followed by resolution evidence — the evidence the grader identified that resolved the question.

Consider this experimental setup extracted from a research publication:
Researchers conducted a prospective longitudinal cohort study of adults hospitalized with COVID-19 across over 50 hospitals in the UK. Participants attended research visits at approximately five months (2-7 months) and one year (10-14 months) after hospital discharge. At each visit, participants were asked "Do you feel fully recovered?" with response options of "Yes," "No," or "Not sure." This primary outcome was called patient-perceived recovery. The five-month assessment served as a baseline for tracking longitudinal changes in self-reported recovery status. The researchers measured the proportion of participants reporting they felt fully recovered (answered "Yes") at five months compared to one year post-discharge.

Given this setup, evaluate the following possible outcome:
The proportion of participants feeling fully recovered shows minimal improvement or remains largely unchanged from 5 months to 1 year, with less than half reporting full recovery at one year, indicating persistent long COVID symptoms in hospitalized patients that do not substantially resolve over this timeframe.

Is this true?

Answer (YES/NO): YES